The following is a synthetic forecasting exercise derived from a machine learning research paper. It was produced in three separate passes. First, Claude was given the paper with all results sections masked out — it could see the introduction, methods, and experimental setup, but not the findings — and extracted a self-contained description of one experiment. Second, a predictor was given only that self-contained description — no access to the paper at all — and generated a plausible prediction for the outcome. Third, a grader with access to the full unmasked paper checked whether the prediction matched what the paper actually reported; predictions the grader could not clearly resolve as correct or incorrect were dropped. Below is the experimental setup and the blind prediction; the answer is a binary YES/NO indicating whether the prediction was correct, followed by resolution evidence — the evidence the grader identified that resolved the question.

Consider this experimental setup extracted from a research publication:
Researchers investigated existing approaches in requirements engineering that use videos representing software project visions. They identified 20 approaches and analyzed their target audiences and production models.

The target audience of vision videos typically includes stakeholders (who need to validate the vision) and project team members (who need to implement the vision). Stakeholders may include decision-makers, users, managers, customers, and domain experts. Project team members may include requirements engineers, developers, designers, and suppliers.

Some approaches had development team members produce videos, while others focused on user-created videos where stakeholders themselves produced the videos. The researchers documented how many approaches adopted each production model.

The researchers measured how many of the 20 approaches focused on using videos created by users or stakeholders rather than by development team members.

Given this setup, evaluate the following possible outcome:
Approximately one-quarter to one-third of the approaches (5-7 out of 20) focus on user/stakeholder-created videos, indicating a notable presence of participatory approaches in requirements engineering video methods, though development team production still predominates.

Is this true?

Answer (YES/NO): NO